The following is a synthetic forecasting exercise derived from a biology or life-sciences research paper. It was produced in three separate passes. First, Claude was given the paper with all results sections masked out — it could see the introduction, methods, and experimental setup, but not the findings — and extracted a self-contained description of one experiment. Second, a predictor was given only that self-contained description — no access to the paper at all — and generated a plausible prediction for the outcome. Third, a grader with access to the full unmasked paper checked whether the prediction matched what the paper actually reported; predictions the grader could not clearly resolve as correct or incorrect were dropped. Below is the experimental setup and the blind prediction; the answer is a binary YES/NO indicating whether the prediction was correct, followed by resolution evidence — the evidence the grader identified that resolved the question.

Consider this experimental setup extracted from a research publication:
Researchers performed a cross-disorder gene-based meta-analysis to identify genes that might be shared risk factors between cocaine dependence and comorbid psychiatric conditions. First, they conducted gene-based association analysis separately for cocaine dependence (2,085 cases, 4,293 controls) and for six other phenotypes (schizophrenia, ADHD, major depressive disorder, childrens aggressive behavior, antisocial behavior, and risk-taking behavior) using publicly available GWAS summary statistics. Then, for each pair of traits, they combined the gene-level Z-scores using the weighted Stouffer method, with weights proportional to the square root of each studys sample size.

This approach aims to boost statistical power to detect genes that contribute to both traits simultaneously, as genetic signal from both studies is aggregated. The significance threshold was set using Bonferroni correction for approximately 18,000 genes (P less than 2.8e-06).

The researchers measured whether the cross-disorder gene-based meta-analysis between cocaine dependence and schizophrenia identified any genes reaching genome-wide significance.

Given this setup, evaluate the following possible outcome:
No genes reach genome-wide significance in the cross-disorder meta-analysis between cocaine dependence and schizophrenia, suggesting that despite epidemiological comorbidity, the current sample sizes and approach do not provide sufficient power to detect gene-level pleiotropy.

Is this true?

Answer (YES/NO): NO